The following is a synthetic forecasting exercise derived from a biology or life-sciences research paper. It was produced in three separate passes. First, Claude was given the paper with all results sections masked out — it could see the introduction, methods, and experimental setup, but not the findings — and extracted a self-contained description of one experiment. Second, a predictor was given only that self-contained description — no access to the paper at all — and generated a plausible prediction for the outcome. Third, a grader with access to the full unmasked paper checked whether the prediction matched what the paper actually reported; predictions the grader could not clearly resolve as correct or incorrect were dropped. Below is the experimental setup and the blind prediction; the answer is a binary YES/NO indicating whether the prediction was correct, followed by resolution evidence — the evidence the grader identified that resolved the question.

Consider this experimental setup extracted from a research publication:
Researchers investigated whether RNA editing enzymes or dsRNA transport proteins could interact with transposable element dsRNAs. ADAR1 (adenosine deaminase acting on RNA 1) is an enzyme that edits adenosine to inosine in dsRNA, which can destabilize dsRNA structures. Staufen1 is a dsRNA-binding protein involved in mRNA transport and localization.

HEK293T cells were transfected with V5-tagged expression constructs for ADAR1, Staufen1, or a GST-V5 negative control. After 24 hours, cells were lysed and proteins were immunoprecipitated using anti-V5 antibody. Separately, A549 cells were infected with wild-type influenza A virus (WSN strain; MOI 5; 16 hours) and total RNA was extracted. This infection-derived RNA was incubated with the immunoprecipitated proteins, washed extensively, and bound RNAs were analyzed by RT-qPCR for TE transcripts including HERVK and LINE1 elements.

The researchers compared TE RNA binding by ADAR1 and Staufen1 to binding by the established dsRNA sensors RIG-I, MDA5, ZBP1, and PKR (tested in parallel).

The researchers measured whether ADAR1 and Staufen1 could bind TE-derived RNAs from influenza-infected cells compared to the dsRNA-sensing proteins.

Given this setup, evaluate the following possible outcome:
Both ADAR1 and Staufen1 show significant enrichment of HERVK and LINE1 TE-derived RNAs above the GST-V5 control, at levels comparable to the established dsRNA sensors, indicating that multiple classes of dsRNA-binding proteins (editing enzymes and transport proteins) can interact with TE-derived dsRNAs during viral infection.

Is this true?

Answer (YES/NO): NO